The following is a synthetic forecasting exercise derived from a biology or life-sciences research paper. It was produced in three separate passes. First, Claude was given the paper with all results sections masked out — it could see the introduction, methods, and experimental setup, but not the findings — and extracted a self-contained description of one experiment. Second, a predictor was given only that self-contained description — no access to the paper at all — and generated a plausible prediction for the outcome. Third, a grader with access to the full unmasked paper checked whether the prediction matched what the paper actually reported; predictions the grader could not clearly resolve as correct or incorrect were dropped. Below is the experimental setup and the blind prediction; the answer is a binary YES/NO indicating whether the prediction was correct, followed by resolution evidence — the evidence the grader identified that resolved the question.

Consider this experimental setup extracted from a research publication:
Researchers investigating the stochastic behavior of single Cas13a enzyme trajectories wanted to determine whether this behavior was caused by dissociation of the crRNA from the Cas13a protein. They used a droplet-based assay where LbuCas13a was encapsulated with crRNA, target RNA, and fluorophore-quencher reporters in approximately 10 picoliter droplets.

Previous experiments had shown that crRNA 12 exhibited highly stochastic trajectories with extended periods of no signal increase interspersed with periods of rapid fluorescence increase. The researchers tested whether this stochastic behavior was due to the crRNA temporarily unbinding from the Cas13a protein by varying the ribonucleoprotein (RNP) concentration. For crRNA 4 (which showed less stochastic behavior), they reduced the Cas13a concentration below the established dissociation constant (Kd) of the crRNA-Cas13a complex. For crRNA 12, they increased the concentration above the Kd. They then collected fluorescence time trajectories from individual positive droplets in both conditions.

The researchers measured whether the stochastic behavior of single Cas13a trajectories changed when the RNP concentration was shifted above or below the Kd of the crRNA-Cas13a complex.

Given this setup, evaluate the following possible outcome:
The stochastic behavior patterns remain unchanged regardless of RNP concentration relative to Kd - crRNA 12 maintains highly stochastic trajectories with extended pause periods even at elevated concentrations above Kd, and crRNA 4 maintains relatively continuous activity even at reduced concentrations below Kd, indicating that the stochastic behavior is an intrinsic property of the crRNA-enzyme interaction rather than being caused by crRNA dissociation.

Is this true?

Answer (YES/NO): YES